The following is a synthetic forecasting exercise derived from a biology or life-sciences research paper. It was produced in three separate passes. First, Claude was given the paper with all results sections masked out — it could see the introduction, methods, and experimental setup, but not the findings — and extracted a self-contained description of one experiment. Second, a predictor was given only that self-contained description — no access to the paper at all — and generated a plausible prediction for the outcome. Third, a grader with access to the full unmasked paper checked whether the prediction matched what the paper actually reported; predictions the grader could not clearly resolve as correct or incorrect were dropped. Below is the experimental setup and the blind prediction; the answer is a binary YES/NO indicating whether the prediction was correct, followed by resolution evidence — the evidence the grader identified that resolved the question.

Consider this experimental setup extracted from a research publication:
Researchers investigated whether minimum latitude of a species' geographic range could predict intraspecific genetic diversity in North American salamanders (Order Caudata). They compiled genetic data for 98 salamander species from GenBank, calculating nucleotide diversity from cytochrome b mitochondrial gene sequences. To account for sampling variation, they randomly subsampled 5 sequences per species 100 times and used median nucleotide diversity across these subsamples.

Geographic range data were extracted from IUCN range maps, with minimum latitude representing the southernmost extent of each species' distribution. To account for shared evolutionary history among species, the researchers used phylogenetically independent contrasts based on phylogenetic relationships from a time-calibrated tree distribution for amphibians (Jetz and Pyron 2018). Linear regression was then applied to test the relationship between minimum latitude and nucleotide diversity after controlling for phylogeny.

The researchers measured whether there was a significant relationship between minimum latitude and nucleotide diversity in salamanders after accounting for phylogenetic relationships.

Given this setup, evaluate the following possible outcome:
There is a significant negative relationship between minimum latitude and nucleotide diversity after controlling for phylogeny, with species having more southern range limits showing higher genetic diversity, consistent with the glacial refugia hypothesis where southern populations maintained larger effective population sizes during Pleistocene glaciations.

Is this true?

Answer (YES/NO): YES